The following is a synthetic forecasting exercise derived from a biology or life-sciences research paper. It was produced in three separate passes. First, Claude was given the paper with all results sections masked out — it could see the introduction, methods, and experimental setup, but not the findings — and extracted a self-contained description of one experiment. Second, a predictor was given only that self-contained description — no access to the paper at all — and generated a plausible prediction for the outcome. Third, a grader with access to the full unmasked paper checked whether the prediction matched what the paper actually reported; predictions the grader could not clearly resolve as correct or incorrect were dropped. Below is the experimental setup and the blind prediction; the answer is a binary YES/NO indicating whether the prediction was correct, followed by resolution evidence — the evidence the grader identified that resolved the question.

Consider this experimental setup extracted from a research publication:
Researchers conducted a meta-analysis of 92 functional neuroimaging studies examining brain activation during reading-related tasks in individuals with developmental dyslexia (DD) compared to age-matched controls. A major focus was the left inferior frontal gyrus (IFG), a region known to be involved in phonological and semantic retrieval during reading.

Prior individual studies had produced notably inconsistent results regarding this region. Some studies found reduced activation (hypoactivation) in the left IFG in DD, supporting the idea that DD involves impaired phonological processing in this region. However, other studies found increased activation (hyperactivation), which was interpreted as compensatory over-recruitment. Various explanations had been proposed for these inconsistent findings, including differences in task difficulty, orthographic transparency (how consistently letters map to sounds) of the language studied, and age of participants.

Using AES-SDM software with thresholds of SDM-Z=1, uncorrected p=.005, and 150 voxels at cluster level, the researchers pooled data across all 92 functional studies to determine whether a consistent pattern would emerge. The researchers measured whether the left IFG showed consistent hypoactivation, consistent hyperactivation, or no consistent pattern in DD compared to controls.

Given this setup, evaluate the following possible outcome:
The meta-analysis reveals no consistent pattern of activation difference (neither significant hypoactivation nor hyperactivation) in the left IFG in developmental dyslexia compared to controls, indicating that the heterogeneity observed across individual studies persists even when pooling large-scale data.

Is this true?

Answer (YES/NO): NO